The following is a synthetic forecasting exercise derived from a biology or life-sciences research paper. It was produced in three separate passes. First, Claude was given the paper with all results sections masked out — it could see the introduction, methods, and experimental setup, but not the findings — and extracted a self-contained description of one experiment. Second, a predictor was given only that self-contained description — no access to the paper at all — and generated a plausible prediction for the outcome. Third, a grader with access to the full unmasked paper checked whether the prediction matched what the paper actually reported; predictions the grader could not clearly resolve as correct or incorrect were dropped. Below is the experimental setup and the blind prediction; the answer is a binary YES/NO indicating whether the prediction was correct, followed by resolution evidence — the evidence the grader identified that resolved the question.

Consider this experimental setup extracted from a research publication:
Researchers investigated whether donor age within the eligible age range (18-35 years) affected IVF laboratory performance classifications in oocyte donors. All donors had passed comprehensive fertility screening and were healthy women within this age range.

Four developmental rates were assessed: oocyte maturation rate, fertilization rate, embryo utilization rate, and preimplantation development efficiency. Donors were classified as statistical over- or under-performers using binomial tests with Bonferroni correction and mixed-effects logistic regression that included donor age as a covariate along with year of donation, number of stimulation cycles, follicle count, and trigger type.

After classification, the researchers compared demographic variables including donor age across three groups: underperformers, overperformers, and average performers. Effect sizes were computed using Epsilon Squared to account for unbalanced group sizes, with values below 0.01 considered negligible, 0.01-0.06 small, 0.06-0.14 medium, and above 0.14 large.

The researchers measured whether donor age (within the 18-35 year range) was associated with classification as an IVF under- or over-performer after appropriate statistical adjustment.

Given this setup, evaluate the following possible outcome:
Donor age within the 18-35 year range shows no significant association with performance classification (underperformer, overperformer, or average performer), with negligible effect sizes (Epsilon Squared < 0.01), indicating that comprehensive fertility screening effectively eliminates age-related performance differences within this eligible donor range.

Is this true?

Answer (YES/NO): NO